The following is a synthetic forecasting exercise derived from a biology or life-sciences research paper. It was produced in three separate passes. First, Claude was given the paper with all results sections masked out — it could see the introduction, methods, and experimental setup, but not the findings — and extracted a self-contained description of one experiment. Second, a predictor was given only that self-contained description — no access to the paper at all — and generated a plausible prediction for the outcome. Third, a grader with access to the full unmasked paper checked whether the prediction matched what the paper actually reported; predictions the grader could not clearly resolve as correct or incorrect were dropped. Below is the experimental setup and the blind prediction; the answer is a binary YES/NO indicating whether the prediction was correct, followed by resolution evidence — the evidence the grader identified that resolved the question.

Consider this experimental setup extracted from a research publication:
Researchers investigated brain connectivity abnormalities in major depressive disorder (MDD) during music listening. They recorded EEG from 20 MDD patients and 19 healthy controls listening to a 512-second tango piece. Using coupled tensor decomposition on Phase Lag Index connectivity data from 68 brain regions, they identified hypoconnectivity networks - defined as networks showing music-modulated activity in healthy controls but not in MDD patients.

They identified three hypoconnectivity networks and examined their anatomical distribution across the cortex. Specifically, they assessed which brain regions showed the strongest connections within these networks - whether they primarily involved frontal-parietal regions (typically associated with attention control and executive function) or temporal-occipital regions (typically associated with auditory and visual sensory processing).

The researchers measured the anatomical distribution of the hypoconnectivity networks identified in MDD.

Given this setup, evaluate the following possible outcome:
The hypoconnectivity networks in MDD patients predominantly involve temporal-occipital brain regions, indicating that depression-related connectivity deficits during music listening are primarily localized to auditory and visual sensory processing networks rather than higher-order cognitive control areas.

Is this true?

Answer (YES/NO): NO